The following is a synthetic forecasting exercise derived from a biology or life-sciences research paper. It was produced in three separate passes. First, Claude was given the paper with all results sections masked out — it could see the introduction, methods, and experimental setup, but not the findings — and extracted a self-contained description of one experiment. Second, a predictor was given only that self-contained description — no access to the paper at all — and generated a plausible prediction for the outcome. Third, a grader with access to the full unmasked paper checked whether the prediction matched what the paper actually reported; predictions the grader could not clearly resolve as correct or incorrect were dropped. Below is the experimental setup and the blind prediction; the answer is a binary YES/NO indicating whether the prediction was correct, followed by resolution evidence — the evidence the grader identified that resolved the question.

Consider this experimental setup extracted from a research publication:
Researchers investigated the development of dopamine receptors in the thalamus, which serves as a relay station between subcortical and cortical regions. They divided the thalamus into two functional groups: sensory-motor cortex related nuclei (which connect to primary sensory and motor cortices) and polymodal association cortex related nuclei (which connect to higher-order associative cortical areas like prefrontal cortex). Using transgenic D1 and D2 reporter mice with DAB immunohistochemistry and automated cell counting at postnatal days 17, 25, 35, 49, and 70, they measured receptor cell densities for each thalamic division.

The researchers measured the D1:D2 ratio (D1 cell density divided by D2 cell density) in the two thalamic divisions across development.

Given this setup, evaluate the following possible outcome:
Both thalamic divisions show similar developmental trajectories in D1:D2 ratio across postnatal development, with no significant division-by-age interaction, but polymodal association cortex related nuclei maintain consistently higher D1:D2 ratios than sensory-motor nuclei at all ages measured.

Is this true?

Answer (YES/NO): NO